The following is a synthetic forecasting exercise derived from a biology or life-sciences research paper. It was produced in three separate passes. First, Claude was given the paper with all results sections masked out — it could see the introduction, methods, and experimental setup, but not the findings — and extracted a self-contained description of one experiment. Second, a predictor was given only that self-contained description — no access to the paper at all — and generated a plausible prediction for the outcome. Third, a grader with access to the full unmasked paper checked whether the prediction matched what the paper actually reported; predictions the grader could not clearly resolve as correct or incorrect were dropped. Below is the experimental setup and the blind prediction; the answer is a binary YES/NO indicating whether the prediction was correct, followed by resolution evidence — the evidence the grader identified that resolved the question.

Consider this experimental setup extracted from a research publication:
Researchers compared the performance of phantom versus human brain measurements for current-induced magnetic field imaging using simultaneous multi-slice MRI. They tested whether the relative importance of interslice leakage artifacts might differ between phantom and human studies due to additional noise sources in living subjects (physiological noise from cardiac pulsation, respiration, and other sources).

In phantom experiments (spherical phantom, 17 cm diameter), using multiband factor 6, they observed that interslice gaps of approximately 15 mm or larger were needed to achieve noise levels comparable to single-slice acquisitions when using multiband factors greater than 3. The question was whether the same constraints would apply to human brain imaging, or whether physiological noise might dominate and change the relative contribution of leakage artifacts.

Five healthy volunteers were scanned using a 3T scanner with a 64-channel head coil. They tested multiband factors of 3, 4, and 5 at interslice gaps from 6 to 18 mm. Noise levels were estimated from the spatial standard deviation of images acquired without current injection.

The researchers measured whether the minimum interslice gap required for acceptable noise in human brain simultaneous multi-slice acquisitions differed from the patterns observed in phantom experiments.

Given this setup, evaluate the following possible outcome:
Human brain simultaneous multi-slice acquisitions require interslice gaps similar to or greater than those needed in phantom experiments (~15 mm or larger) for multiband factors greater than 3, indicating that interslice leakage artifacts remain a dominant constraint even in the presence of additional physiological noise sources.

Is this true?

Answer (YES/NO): NO